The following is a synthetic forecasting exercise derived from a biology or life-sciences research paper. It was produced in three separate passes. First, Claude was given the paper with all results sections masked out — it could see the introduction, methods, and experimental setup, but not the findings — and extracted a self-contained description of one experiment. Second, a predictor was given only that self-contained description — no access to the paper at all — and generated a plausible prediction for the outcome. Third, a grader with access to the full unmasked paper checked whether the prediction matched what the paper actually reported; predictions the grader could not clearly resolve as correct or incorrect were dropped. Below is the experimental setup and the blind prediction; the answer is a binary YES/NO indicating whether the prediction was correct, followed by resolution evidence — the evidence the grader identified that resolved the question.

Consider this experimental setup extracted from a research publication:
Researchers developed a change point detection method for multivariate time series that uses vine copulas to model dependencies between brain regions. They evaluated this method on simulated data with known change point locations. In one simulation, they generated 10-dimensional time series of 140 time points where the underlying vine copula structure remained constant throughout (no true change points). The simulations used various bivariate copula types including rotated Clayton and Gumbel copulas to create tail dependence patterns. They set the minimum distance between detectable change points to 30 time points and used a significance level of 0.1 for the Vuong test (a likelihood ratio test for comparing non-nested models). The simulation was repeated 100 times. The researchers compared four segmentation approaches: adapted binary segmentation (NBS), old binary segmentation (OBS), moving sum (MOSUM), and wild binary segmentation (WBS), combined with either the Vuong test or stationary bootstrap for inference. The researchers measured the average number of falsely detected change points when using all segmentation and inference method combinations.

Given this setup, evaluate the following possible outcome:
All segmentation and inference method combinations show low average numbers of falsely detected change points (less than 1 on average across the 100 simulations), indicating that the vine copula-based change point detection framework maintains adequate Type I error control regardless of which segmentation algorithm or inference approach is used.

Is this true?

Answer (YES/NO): NO